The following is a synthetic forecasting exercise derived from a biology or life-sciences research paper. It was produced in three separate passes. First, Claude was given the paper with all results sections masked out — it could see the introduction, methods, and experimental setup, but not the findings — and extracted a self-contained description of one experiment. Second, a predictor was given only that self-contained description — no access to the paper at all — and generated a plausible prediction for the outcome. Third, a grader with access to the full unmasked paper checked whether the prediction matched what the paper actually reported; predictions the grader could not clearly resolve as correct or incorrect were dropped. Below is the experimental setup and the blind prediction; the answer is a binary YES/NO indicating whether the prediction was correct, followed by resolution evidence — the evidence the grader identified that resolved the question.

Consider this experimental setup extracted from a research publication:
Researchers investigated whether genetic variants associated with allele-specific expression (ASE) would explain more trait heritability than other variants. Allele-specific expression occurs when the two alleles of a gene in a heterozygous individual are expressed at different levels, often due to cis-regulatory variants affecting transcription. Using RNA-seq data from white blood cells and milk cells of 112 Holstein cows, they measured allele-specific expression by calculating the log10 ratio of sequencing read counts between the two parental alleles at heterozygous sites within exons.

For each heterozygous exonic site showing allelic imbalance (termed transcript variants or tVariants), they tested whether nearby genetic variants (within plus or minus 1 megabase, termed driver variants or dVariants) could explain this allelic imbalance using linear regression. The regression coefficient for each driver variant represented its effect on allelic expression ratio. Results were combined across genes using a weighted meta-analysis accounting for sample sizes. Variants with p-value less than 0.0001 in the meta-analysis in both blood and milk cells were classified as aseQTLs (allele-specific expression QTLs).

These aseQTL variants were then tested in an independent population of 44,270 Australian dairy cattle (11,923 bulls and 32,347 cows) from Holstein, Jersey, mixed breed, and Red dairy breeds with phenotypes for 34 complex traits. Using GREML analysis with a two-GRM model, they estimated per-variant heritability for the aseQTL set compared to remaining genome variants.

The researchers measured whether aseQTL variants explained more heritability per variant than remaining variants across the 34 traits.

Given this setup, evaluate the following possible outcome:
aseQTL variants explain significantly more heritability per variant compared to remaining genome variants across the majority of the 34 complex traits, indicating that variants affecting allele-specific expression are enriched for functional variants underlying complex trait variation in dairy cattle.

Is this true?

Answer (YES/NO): YES